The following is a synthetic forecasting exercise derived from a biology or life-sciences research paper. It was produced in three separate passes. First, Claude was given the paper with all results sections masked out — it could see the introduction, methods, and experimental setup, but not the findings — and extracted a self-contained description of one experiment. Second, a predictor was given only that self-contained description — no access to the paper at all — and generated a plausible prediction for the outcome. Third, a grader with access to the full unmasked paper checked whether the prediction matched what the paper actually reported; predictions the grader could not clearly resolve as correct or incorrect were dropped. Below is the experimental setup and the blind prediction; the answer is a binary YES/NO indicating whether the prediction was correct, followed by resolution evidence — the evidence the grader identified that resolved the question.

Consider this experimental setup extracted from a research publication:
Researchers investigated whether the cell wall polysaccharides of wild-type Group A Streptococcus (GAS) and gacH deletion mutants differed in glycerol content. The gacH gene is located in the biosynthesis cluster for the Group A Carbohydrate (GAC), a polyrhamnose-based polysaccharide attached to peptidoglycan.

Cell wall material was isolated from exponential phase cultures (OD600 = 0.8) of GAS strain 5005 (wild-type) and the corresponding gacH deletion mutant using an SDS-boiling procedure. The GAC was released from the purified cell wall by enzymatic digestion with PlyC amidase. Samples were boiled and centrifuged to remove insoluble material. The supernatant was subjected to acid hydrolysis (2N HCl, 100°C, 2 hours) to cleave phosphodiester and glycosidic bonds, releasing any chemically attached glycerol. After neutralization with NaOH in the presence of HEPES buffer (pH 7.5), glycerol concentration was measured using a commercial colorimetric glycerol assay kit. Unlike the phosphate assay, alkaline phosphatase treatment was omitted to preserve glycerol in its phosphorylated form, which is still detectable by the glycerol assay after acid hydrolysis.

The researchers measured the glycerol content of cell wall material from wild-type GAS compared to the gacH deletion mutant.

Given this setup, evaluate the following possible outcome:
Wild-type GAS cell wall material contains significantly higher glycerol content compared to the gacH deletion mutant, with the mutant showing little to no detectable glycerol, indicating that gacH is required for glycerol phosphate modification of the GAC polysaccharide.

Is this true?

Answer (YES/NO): YES